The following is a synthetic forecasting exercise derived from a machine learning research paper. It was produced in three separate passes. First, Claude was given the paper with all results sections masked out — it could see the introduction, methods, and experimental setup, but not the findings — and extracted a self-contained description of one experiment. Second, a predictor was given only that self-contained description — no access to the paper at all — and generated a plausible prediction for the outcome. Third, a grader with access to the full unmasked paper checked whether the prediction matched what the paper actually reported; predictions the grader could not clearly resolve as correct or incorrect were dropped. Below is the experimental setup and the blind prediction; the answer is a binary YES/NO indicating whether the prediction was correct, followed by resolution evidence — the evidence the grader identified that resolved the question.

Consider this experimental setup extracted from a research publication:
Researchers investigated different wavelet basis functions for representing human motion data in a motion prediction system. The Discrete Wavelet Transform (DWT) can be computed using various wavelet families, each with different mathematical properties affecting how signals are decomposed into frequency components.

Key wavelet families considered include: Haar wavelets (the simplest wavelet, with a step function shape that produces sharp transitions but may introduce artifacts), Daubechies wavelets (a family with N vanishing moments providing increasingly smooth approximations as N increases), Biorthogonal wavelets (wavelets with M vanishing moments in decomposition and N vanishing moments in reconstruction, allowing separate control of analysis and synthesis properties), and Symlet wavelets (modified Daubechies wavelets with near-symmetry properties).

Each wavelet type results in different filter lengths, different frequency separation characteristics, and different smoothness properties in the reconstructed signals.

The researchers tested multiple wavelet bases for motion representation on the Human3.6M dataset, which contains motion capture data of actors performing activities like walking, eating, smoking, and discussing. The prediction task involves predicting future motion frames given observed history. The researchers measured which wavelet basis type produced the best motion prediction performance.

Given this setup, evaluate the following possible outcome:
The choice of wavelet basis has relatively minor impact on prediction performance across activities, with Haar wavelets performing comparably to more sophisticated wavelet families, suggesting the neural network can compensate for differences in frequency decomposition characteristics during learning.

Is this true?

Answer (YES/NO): NO